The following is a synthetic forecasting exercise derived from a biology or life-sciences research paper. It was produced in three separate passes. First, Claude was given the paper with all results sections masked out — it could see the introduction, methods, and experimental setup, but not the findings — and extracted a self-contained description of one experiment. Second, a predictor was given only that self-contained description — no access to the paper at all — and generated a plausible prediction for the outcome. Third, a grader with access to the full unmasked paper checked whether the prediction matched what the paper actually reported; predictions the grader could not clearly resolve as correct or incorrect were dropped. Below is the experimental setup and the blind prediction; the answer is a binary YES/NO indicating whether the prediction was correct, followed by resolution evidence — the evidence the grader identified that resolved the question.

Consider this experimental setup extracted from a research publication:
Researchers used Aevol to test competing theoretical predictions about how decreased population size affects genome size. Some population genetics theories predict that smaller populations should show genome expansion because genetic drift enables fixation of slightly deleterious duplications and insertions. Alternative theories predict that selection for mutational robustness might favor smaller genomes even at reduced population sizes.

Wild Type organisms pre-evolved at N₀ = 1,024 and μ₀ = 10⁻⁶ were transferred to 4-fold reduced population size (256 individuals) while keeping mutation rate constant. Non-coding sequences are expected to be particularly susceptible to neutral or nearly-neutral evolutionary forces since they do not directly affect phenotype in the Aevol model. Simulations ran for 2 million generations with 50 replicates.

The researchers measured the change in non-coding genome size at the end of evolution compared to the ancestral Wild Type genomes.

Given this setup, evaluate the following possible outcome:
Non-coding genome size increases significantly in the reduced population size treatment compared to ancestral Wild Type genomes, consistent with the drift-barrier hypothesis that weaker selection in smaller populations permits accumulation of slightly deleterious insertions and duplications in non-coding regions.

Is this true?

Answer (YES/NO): YES